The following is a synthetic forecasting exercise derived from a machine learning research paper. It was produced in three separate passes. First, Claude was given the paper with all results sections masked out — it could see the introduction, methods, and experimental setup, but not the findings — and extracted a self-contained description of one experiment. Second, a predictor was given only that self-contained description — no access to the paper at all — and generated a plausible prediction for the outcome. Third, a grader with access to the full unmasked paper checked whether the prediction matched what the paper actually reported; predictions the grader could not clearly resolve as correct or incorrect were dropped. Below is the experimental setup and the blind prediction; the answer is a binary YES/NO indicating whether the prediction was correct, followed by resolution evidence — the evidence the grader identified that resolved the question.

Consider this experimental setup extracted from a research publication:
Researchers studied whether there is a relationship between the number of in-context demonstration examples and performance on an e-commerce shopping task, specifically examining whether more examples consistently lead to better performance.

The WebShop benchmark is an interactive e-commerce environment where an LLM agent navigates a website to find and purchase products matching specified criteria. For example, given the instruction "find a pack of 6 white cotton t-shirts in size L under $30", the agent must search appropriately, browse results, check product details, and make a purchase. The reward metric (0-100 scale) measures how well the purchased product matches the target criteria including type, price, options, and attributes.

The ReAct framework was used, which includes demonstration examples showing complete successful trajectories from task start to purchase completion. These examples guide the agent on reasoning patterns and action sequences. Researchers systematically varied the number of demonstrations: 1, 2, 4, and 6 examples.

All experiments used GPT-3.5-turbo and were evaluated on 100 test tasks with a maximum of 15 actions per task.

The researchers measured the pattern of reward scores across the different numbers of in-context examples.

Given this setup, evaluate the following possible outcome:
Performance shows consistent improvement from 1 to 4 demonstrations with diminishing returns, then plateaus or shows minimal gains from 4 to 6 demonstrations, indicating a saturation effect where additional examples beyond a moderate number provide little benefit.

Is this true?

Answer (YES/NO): NO